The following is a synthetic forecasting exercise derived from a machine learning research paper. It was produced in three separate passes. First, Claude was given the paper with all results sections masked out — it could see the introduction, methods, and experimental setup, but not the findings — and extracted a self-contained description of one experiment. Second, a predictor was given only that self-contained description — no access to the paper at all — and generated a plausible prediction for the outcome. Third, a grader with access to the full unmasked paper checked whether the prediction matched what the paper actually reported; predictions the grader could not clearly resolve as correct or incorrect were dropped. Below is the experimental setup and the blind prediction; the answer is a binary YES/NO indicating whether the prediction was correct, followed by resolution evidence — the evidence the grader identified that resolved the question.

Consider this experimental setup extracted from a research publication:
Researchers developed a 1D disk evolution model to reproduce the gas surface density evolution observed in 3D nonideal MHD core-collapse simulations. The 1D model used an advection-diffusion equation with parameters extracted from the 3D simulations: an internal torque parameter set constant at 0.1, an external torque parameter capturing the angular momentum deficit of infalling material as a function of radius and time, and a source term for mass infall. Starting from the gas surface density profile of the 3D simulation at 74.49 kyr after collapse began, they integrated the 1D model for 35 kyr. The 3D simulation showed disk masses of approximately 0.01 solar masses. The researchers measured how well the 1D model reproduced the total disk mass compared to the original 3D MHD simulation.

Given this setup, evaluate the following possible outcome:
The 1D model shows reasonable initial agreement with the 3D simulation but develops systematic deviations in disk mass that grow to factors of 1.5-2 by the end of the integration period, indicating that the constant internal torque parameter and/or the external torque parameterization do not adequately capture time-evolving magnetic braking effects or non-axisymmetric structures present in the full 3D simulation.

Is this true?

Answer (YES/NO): NO